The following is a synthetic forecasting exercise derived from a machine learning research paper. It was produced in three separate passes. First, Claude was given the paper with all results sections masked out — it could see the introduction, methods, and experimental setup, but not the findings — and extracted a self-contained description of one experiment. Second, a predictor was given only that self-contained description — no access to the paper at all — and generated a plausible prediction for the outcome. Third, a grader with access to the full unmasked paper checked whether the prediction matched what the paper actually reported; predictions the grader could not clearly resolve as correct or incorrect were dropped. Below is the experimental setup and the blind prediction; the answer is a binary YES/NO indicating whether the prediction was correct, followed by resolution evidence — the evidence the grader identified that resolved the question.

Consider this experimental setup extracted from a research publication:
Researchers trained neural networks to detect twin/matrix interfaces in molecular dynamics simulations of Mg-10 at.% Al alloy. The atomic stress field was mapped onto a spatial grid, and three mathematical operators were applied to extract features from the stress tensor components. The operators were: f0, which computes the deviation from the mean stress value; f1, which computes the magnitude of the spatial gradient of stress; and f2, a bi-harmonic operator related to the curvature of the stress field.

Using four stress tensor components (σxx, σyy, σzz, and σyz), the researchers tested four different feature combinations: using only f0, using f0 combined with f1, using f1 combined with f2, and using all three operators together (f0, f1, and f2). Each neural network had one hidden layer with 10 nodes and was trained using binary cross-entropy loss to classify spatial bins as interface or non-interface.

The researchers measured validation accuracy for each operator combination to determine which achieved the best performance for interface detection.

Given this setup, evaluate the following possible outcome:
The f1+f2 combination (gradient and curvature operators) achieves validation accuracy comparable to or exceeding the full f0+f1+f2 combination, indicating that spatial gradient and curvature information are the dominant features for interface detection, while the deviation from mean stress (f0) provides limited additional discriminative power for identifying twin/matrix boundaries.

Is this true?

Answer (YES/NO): NO